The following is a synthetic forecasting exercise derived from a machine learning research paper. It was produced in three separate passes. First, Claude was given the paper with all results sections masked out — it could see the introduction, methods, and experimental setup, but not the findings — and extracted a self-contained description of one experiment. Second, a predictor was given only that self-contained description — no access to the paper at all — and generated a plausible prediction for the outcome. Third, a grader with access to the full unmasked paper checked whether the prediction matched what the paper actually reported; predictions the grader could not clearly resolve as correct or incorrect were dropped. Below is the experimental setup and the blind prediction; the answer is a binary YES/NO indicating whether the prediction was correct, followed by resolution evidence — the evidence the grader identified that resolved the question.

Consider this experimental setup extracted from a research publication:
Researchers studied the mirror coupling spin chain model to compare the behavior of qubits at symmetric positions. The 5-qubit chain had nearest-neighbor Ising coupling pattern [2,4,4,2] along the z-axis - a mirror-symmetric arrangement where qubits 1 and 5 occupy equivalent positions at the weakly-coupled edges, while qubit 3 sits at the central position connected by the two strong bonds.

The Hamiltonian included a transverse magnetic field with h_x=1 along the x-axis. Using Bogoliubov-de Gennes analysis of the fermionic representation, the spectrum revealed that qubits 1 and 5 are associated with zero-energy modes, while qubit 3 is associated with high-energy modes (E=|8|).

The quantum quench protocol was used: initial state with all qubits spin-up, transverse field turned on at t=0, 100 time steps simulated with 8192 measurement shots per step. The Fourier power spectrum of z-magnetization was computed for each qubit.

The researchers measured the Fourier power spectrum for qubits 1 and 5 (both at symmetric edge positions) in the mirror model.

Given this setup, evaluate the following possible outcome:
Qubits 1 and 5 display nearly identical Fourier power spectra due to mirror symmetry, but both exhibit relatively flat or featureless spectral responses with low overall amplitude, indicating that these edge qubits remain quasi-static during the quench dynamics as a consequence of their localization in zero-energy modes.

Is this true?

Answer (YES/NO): NO